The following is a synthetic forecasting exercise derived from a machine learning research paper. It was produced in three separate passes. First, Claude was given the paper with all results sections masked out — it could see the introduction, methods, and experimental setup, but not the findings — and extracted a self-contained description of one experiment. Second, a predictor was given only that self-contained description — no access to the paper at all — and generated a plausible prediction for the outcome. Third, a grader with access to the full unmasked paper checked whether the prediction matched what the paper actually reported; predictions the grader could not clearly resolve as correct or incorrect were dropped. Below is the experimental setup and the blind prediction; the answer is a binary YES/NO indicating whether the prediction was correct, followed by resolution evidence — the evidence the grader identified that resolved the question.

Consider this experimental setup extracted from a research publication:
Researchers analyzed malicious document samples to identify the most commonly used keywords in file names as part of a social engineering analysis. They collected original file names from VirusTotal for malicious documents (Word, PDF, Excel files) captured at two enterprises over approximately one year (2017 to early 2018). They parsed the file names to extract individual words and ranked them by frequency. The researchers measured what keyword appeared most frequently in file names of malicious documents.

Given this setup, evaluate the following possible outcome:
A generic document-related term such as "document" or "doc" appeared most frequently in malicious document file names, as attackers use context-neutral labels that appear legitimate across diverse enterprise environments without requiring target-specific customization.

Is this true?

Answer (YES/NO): NO